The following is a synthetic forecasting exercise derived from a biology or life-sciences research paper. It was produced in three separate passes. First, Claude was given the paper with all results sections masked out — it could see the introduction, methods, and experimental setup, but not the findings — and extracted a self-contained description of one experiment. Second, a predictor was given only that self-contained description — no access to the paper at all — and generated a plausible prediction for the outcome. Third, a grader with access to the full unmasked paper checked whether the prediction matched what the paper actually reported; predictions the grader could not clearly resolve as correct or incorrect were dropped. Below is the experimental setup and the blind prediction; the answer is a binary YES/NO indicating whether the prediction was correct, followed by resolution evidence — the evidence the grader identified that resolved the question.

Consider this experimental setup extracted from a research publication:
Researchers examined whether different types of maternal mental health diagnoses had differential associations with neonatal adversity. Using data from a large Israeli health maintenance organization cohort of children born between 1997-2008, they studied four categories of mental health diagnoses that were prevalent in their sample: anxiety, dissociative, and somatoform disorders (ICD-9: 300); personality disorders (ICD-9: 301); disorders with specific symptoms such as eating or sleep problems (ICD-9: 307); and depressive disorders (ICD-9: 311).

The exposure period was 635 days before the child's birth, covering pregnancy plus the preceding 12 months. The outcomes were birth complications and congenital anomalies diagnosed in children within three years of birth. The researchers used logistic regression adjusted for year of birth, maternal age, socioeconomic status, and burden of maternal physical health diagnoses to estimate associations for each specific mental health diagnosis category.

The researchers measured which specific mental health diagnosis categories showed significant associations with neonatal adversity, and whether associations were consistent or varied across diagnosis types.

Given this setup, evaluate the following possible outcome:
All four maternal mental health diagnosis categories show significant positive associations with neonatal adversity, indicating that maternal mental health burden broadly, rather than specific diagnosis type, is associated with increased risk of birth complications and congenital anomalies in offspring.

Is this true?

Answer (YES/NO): NO